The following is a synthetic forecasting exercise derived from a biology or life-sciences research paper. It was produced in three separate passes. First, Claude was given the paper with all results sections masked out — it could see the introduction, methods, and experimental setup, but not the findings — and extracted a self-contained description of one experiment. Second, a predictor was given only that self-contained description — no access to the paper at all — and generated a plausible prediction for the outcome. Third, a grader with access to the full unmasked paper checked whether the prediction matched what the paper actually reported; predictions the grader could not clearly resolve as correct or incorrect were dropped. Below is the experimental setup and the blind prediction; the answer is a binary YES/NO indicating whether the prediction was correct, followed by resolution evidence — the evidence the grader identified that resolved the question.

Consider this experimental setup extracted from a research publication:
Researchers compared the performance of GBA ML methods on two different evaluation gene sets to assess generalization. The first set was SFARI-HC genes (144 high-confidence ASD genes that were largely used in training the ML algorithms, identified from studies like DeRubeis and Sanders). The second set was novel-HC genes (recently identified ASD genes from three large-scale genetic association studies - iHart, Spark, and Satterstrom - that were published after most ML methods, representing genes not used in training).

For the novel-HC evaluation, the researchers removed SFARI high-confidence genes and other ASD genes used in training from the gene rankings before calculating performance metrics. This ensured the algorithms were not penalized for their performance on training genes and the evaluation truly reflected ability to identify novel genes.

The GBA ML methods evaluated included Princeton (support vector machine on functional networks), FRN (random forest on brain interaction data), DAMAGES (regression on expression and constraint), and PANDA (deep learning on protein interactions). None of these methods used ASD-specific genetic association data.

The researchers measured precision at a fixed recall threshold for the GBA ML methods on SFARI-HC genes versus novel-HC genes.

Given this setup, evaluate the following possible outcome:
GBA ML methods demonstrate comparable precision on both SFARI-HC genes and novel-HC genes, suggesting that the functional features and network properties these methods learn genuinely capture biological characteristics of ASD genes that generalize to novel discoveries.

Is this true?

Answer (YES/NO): NO